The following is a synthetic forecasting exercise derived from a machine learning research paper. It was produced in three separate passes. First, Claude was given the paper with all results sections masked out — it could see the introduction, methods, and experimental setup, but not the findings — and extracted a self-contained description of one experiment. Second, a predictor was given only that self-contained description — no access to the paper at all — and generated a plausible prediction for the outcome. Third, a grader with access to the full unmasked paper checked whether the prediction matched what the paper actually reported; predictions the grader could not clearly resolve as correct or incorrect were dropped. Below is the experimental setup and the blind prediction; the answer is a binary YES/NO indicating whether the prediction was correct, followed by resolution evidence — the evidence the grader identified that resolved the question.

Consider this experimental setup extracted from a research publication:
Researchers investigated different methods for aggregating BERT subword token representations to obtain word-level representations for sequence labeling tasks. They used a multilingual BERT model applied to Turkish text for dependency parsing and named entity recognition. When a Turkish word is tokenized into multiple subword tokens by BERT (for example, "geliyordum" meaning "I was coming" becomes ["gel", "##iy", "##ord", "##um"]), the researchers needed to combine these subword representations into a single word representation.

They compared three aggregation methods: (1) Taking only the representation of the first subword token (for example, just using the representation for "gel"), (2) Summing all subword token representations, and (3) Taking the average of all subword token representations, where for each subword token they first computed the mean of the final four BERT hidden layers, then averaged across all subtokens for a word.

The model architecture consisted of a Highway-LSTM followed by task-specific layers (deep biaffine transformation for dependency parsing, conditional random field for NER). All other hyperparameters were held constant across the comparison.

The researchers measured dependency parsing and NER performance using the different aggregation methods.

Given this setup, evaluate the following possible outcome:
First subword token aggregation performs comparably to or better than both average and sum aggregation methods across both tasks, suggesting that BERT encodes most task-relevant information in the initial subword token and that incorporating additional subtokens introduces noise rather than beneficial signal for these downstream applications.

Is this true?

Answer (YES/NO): NO